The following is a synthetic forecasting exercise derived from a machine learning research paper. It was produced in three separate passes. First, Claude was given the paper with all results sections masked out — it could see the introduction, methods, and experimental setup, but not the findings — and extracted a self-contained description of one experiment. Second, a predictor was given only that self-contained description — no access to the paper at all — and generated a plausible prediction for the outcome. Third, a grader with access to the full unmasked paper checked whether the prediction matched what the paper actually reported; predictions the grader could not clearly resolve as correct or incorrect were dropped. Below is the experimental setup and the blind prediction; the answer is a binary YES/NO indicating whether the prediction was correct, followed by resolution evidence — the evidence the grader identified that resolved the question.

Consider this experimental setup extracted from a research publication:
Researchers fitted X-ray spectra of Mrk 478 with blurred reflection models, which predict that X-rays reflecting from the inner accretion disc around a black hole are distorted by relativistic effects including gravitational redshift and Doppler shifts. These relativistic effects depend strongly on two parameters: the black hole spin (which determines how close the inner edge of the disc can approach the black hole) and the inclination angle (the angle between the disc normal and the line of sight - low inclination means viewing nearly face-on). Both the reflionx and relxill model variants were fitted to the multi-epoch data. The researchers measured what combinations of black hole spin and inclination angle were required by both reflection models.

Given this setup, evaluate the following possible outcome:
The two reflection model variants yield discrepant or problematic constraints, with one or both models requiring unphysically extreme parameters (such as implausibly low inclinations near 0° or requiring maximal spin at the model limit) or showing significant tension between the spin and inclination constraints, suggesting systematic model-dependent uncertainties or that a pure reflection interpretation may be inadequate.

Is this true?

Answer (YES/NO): NO